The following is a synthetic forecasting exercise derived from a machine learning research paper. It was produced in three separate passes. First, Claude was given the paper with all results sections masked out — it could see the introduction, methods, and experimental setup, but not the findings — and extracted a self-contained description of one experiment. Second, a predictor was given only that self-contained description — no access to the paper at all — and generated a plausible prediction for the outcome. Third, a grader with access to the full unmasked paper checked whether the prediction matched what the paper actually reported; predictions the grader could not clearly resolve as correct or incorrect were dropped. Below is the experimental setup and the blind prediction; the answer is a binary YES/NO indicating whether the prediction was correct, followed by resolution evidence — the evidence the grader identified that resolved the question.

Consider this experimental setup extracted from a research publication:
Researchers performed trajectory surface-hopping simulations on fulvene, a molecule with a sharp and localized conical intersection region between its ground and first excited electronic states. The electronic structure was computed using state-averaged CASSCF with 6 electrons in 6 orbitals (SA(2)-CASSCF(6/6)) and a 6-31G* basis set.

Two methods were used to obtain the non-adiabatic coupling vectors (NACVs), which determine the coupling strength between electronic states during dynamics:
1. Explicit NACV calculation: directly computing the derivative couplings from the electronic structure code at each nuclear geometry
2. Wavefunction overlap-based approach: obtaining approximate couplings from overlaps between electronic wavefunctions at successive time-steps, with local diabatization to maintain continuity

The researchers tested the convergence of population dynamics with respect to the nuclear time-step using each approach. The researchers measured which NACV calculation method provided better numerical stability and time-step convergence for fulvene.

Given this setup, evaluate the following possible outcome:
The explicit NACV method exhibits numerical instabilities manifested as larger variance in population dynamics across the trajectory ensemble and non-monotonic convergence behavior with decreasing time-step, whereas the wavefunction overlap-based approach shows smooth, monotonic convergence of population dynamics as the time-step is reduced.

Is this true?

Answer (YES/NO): NO